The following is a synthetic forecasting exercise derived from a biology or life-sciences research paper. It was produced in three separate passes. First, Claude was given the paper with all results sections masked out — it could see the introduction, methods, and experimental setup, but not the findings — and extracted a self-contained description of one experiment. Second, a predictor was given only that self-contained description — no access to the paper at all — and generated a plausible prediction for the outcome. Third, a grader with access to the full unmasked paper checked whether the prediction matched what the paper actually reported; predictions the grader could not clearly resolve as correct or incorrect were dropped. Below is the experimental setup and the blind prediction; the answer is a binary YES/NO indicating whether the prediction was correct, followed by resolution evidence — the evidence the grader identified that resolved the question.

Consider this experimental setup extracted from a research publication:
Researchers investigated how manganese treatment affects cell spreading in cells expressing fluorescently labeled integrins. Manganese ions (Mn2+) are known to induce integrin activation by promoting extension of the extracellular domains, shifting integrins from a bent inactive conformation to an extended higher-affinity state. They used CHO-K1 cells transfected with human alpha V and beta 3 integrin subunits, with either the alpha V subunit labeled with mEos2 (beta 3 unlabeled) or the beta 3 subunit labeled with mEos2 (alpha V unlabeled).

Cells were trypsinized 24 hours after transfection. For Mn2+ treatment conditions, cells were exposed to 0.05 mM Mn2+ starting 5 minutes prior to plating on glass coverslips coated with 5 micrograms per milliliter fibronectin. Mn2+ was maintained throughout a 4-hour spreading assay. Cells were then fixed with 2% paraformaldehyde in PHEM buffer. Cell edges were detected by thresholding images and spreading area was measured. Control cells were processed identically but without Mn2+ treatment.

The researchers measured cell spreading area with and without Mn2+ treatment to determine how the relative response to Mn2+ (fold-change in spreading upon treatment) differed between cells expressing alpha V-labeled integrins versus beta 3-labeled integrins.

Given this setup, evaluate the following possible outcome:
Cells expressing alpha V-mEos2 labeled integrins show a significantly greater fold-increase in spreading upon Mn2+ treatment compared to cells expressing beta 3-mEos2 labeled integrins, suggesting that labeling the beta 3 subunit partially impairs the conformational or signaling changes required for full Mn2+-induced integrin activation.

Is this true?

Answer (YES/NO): NO